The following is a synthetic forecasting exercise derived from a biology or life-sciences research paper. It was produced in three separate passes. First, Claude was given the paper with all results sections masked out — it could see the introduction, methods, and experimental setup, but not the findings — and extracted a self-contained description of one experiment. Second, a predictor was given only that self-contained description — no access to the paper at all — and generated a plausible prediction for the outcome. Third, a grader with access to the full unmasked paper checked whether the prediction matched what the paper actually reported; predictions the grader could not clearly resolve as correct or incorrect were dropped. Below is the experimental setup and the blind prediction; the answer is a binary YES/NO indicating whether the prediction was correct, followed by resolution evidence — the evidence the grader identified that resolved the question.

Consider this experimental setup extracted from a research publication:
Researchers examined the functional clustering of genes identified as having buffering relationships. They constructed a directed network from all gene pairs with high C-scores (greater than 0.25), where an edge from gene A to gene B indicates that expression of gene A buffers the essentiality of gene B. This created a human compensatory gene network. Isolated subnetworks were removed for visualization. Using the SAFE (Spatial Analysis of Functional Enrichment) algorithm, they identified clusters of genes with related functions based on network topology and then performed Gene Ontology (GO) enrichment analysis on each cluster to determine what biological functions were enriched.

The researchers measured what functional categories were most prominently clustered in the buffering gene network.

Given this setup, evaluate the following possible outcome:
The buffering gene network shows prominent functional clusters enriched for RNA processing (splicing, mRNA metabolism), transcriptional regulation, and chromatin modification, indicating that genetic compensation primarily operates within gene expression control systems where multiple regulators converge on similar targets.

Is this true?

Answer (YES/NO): NO